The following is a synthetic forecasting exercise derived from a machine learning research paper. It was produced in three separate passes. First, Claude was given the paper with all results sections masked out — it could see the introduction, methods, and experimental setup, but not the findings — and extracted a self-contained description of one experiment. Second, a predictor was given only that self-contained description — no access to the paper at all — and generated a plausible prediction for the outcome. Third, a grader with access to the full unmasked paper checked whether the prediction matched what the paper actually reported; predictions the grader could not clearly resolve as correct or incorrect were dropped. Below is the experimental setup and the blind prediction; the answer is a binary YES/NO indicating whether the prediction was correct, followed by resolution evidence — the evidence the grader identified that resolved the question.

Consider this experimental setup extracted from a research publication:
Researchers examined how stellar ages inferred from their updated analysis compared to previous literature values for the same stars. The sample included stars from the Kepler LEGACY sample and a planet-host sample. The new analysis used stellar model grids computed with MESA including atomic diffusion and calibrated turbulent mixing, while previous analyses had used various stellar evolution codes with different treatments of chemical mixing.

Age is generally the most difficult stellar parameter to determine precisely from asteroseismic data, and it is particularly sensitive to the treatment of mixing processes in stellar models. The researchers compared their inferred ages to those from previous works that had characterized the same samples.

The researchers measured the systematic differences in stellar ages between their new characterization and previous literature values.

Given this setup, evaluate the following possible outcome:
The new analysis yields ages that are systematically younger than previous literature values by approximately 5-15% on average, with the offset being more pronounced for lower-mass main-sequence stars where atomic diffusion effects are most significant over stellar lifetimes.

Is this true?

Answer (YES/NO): NO